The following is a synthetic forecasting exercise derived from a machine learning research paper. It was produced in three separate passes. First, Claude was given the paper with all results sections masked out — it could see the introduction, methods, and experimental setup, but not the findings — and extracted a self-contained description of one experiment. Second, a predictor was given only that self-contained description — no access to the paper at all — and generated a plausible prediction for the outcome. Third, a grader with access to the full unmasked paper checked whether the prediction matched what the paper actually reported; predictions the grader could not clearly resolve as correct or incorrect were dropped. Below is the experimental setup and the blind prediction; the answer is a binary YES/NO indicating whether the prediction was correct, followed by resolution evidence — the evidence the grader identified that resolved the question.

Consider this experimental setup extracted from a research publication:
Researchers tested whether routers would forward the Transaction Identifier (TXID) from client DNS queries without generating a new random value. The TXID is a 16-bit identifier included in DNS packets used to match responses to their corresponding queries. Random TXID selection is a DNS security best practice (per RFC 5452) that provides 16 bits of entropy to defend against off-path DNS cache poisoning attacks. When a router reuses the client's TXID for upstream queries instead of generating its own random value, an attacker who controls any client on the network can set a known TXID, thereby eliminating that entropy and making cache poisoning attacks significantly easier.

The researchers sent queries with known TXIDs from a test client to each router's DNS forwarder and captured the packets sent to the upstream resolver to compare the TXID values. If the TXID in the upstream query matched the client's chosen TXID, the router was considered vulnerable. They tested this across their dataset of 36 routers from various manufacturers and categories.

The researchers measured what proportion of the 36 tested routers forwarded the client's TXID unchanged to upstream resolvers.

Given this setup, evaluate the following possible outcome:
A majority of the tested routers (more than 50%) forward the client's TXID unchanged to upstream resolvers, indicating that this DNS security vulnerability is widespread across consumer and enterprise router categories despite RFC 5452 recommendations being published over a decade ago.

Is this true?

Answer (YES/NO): NO